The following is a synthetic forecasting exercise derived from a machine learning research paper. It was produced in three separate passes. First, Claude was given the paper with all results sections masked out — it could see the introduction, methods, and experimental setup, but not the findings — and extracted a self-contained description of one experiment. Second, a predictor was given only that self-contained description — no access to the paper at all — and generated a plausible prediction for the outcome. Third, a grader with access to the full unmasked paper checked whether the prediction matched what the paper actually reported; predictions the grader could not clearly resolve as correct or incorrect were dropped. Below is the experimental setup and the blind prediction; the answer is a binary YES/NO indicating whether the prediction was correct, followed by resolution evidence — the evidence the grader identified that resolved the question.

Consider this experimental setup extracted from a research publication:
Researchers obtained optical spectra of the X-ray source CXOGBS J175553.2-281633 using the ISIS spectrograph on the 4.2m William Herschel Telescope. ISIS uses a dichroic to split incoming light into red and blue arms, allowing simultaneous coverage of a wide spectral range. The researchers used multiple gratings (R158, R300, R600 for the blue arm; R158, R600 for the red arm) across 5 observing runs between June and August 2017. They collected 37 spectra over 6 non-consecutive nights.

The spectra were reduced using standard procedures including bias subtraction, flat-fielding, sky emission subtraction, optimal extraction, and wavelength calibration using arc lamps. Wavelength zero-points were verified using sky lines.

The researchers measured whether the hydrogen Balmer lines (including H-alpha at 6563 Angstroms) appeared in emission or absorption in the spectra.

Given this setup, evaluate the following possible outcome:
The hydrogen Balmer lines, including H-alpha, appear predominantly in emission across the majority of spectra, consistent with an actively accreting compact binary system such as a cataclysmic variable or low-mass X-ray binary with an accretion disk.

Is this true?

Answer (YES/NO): YES